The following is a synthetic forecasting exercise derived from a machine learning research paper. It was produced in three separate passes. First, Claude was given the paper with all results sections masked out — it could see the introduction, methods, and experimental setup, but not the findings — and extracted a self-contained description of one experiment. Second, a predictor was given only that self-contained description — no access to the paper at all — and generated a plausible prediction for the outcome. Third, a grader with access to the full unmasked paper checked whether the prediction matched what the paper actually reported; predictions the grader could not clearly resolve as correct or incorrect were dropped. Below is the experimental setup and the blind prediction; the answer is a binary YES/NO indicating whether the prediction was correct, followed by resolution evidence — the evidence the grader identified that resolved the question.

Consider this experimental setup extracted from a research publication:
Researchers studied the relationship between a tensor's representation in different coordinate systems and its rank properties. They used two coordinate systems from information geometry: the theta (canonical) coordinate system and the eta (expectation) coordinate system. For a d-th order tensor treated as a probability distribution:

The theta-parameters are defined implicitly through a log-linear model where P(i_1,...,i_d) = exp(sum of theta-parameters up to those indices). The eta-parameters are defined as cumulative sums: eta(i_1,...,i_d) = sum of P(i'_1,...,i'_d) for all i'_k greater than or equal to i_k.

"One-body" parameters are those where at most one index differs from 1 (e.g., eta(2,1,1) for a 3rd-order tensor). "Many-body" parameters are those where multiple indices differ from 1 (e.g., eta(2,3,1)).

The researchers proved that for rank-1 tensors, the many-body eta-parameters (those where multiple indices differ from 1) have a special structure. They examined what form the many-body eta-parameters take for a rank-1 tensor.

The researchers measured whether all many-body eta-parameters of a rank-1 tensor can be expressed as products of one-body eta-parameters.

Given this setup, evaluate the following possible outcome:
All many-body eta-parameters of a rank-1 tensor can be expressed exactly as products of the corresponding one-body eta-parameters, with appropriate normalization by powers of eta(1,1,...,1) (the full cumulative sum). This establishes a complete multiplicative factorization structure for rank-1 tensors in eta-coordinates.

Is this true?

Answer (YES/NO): NO